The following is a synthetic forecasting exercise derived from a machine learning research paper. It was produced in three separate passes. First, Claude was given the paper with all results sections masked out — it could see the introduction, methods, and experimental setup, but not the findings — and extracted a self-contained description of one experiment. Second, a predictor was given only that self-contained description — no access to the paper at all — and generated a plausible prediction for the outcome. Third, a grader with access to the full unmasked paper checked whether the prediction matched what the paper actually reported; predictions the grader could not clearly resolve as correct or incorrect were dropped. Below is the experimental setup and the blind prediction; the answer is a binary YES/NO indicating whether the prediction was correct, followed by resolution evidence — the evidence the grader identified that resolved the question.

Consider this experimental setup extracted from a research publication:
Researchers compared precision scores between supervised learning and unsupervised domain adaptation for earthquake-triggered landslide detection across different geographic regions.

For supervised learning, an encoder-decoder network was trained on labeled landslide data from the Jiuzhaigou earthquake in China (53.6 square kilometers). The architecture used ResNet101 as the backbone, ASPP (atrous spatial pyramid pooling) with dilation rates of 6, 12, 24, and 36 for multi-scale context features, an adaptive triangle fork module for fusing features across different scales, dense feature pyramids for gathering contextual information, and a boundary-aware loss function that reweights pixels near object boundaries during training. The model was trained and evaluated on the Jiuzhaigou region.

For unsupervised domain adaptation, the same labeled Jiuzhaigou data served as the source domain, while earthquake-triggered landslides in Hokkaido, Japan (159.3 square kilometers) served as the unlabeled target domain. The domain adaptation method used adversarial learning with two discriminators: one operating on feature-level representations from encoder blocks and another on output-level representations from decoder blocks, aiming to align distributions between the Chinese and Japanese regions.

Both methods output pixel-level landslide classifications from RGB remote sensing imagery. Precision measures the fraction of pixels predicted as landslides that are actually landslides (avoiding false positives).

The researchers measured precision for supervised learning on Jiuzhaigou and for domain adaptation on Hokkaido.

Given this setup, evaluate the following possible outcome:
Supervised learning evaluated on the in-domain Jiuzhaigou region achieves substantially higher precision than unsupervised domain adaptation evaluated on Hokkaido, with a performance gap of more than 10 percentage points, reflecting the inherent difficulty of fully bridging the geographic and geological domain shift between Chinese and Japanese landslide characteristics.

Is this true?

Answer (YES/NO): NO